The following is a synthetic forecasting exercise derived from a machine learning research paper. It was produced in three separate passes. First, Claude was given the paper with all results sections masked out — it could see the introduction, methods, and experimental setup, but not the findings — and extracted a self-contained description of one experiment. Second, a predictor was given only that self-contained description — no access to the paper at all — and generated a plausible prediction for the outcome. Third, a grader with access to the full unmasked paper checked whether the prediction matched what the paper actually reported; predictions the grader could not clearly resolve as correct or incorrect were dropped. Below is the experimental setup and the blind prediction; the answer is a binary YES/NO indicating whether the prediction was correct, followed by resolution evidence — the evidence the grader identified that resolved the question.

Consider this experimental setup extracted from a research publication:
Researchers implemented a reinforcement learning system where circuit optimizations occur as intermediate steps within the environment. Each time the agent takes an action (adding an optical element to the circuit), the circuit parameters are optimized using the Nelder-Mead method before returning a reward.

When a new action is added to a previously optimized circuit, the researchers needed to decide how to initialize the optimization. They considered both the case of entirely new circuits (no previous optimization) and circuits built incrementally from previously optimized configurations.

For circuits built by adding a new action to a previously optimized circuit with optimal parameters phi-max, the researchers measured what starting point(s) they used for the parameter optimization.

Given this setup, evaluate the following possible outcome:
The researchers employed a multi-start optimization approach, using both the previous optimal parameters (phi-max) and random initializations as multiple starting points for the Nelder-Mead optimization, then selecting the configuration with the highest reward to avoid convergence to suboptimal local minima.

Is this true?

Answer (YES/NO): YES